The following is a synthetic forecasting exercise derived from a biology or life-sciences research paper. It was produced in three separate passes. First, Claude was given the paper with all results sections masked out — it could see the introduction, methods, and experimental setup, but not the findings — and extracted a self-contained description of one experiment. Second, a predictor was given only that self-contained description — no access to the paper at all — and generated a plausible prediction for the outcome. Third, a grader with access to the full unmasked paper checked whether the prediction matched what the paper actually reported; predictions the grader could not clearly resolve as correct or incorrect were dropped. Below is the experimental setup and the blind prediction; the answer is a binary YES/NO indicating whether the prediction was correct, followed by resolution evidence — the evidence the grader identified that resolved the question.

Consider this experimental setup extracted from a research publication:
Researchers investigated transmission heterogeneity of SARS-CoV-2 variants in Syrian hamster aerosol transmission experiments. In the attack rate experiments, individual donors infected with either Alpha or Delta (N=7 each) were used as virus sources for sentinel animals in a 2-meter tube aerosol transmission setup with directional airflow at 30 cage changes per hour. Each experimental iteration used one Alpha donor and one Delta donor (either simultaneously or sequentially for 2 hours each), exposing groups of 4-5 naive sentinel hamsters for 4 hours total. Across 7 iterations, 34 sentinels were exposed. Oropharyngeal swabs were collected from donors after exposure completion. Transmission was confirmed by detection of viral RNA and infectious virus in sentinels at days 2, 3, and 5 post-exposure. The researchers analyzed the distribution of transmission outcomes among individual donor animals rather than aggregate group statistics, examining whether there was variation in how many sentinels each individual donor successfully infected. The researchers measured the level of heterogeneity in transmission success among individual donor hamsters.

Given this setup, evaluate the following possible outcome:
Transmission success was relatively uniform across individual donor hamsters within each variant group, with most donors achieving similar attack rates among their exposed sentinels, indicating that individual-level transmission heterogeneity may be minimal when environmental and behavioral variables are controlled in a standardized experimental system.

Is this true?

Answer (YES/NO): NO